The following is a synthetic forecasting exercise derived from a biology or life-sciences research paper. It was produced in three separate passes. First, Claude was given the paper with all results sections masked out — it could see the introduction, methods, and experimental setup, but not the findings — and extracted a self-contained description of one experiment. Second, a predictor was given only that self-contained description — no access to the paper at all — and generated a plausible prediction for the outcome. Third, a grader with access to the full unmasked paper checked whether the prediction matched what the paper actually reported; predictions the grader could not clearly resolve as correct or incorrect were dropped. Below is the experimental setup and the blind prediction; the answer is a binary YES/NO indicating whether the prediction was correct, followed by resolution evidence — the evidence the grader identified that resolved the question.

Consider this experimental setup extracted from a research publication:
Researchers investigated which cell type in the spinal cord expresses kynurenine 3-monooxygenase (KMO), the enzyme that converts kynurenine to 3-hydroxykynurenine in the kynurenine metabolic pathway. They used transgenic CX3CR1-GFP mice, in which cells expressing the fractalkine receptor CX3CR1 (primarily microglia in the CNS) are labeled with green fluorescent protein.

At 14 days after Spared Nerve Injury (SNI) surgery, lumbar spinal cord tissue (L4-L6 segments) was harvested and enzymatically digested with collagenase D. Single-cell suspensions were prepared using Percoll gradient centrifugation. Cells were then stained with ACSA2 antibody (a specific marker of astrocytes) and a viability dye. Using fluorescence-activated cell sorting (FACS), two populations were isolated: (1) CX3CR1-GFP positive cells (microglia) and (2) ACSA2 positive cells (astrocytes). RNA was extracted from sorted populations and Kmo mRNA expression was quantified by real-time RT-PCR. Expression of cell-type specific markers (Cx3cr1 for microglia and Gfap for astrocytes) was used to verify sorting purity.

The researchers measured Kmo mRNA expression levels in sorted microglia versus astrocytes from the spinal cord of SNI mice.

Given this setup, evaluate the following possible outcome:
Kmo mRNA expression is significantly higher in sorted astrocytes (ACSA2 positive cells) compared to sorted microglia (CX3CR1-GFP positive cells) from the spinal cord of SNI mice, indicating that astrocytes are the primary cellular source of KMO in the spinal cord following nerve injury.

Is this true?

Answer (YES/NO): YES